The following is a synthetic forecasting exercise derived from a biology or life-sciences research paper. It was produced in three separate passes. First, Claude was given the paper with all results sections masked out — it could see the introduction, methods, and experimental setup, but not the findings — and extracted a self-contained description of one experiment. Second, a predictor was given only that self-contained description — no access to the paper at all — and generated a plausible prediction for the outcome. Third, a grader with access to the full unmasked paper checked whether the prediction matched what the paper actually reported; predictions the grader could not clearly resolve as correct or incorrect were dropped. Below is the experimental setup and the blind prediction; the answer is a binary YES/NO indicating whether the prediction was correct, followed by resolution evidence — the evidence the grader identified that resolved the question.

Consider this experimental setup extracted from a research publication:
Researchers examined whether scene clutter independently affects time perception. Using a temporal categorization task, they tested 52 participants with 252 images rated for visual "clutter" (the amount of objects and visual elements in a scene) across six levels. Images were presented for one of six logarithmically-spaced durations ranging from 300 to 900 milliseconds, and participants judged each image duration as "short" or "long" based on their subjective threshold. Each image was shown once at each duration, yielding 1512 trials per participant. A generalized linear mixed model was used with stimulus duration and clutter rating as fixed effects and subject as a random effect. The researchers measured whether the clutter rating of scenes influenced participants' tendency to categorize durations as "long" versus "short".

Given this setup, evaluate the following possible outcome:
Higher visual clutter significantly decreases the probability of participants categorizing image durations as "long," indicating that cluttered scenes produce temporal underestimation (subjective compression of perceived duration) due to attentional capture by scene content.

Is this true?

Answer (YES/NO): NO